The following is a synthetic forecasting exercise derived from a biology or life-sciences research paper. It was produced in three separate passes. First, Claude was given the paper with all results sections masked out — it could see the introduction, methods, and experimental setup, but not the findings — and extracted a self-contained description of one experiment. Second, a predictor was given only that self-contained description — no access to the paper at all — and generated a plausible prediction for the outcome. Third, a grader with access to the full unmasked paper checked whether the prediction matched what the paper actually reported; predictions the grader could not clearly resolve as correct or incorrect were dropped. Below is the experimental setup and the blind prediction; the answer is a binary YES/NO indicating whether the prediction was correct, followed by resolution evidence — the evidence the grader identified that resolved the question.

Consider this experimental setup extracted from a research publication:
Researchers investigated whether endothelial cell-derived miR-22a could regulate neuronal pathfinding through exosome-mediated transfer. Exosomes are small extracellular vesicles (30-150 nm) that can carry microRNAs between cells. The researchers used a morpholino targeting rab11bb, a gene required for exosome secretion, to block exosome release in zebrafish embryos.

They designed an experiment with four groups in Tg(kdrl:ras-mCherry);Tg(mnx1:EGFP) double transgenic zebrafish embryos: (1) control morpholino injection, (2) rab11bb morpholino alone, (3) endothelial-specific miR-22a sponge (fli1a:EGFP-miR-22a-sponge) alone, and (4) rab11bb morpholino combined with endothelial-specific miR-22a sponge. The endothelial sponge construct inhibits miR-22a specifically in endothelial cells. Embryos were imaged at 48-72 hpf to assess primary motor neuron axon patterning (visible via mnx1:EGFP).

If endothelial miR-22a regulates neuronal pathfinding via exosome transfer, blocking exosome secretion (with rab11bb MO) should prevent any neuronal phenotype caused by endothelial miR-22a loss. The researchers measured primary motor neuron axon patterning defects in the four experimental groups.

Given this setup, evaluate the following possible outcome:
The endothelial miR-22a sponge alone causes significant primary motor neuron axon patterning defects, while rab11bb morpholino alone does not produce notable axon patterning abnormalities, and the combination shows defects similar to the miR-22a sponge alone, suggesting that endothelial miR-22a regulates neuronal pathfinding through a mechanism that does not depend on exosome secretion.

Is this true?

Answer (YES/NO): NO